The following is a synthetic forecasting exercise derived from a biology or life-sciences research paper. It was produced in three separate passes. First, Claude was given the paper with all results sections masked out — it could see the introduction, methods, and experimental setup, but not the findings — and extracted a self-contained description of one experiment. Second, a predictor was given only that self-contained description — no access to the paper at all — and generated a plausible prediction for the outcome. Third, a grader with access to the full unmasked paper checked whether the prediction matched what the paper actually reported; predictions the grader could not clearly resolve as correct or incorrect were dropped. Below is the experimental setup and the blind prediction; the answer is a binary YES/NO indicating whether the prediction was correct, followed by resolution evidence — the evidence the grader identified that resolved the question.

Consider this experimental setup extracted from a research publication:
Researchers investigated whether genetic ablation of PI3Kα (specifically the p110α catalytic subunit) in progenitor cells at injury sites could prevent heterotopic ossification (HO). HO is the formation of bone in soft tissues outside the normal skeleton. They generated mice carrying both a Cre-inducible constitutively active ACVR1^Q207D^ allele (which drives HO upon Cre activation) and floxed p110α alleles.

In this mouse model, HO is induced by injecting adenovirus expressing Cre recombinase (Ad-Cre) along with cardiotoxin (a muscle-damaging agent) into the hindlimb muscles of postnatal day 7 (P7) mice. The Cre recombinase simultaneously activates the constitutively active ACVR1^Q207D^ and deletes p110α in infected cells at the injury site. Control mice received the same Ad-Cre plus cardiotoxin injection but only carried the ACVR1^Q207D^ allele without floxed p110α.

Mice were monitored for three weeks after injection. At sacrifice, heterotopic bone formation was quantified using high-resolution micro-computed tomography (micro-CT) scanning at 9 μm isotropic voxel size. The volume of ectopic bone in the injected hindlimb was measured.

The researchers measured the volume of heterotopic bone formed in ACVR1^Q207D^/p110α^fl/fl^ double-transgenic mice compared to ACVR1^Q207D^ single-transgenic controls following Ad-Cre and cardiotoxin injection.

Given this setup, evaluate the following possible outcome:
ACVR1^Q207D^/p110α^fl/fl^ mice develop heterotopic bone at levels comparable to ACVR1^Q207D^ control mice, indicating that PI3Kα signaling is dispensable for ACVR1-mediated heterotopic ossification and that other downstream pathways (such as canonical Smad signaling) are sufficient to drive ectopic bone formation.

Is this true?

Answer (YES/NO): NO